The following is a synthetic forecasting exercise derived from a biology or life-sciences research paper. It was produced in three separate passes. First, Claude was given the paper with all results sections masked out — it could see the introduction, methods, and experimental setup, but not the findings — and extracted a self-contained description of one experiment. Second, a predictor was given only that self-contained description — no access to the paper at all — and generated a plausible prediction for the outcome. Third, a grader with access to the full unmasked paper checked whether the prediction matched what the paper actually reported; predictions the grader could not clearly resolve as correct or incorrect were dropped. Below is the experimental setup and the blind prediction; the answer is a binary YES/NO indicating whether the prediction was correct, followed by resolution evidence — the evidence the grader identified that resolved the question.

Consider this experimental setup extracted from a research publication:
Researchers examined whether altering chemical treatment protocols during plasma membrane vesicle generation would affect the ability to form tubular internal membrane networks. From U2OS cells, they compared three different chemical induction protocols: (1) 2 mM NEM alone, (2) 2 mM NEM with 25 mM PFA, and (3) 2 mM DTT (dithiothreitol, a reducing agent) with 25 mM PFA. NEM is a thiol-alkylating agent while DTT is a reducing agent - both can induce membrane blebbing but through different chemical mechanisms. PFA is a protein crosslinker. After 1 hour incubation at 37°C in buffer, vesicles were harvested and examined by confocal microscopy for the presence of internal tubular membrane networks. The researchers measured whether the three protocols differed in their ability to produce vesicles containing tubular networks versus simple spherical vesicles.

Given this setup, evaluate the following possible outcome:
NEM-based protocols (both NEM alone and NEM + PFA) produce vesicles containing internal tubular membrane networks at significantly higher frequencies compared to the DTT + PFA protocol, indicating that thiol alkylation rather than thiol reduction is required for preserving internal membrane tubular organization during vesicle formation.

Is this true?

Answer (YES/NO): NO